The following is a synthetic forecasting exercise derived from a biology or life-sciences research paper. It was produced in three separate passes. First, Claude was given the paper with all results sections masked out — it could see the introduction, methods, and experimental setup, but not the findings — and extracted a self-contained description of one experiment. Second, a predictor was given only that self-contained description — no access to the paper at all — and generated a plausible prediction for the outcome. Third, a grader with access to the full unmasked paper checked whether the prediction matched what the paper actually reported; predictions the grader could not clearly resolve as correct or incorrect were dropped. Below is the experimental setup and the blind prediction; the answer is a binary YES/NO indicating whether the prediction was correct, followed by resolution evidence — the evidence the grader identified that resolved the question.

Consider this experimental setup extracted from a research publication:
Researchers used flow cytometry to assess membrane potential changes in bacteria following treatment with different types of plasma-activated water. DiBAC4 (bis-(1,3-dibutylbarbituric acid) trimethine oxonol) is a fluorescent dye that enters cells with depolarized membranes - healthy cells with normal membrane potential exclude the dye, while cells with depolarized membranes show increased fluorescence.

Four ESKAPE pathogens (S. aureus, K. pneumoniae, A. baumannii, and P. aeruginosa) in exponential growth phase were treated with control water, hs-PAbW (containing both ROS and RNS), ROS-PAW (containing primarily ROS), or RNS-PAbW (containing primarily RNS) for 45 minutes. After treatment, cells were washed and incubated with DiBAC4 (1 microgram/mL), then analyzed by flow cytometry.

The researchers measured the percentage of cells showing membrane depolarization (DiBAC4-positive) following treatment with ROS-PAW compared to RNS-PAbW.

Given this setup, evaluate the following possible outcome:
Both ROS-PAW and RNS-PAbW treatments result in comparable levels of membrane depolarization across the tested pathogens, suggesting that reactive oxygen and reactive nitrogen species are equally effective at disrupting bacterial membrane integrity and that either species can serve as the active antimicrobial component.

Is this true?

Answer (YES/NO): NO